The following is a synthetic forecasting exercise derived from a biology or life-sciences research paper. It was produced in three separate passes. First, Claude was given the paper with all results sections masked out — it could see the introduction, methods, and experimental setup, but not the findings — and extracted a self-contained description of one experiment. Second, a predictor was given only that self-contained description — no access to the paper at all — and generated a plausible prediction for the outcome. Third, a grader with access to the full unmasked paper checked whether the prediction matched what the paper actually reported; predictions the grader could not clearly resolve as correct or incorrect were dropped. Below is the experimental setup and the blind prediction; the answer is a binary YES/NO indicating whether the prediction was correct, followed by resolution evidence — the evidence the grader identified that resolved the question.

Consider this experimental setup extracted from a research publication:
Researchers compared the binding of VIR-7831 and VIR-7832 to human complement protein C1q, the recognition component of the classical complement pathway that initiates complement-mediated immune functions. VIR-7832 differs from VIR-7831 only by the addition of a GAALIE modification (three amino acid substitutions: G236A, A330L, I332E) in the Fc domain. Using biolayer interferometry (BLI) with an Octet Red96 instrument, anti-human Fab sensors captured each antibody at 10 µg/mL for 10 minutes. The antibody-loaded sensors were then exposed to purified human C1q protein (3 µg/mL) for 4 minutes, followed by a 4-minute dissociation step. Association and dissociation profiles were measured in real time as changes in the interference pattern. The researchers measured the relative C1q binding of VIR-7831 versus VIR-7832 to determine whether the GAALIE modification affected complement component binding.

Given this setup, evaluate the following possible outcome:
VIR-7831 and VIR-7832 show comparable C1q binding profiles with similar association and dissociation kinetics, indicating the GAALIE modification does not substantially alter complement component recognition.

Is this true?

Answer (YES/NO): NO